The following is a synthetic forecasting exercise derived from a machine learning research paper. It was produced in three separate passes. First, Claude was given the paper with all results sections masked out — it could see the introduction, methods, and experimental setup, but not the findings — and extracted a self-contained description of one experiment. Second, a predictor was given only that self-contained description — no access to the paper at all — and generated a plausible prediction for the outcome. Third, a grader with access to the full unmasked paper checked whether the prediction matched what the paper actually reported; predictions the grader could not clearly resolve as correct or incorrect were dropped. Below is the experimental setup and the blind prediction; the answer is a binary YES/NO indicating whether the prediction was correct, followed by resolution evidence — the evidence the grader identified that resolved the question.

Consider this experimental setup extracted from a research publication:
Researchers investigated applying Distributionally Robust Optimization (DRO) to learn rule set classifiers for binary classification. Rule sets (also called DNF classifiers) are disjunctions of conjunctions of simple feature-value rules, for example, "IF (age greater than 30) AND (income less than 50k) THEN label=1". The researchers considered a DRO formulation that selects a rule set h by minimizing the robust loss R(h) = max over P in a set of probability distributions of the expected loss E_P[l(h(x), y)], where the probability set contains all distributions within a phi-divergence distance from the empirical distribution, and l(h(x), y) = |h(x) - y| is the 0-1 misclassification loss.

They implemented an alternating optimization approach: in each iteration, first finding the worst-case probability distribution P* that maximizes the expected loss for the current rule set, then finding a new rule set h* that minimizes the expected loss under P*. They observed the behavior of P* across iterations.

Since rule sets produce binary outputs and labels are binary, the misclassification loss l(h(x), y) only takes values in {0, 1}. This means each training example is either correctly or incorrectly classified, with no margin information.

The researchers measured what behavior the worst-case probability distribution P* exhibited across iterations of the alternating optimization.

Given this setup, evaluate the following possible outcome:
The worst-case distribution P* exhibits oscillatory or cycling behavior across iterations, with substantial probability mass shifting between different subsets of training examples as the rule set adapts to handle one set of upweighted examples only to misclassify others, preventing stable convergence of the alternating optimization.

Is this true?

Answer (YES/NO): YES